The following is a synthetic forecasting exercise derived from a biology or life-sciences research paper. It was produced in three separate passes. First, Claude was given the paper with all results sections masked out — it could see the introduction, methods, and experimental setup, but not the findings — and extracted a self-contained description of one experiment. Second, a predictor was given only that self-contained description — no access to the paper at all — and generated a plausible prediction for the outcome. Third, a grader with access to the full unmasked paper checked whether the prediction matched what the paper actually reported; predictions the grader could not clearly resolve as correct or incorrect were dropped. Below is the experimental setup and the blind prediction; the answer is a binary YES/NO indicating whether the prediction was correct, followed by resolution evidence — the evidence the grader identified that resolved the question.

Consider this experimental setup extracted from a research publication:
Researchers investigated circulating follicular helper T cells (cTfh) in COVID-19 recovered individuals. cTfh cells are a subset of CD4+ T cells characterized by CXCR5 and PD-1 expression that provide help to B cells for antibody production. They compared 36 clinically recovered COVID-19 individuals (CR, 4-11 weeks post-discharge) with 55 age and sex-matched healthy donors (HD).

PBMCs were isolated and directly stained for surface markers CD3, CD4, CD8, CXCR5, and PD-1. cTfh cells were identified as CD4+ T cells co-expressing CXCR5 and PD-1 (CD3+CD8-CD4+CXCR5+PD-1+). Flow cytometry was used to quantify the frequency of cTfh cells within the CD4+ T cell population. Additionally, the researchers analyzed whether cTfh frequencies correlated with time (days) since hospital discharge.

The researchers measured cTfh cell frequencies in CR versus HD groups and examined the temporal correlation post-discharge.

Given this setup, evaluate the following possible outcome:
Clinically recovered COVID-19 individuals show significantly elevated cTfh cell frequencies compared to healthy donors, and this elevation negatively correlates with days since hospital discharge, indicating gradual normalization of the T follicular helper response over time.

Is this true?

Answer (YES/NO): NO